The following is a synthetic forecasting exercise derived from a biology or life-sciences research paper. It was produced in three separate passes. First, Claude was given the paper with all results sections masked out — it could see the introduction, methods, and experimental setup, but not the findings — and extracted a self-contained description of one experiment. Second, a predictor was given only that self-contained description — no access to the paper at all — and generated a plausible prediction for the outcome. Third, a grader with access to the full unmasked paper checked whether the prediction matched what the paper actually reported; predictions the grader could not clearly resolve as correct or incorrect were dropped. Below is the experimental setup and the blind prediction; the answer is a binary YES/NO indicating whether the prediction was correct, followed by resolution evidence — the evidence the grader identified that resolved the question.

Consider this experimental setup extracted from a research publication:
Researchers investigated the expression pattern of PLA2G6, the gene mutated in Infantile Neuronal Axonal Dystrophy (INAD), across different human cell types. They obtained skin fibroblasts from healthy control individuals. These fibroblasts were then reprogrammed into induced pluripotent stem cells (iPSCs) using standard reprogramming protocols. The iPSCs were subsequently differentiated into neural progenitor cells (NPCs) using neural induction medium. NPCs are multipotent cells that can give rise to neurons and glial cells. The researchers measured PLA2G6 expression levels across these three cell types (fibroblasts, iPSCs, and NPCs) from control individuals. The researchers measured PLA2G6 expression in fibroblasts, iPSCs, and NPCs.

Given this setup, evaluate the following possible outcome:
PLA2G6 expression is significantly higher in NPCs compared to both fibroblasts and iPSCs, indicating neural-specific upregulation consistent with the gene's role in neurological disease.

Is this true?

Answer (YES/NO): NO